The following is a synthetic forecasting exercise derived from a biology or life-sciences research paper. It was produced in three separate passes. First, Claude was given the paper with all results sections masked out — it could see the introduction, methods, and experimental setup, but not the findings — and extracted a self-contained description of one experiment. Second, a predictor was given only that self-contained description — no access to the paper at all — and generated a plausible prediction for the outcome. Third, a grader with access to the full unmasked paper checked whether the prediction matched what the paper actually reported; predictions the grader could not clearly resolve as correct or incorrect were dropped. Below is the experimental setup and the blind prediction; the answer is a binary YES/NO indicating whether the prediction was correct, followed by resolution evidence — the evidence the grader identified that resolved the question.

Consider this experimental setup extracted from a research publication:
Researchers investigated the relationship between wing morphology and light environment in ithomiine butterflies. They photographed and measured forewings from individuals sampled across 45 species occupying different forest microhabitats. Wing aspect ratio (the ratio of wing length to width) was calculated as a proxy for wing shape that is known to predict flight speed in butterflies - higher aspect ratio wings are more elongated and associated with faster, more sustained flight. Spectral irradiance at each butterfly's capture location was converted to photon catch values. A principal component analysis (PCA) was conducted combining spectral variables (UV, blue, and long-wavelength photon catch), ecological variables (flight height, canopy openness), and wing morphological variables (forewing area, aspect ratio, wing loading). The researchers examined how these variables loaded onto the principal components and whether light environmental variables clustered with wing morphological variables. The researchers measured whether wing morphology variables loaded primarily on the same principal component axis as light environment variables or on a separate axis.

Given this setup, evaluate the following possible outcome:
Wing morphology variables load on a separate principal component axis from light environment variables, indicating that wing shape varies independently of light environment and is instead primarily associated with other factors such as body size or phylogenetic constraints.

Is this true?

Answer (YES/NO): NO